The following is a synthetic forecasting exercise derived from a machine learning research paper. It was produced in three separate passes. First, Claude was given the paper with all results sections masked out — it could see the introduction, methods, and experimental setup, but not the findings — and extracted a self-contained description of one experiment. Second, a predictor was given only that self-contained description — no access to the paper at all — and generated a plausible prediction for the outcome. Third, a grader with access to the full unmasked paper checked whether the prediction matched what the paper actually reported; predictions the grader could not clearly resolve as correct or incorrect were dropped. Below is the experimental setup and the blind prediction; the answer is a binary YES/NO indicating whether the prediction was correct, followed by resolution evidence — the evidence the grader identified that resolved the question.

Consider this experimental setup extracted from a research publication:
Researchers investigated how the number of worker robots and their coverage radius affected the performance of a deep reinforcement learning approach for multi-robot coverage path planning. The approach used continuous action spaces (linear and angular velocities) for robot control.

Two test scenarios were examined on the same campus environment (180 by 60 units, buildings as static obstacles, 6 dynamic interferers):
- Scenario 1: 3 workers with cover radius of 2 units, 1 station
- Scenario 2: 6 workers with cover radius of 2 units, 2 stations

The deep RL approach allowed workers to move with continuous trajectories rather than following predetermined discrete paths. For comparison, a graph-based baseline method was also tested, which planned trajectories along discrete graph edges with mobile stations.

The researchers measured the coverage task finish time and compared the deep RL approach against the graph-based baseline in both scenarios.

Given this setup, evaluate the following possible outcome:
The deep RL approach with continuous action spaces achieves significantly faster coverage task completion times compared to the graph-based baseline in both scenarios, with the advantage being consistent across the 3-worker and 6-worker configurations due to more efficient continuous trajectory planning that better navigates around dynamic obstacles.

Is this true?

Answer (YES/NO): NO